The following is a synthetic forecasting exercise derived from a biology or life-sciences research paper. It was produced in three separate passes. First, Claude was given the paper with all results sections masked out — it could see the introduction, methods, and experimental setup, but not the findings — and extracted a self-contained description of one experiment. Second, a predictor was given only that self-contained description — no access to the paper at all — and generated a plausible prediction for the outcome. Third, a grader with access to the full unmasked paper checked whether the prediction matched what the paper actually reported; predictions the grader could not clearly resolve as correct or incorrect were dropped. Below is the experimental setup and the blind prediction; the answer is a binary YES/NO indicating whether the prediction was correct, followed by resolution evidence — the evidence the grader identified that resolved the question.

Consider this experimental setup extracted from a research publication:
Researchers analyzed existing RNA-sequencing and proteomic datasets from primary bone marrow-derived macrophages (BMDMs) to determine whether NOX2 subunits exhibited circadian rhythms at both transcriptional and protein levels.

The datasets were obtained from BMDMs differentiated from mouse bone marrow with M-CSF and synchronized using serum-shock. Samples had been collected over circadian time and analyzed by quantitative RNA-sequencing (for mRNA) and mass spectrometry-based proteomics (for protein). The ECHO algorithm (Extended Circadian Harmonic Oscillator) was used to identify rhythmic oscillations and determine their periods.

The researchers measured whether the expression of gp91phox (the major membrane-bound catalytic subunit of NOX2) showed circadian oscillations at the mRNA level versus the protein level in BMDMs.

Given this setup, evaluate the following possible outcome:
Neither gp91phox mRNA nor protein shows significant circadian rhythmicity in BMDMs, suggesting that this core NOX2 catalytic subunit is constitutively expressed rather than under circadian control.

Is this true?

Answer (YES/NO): NO